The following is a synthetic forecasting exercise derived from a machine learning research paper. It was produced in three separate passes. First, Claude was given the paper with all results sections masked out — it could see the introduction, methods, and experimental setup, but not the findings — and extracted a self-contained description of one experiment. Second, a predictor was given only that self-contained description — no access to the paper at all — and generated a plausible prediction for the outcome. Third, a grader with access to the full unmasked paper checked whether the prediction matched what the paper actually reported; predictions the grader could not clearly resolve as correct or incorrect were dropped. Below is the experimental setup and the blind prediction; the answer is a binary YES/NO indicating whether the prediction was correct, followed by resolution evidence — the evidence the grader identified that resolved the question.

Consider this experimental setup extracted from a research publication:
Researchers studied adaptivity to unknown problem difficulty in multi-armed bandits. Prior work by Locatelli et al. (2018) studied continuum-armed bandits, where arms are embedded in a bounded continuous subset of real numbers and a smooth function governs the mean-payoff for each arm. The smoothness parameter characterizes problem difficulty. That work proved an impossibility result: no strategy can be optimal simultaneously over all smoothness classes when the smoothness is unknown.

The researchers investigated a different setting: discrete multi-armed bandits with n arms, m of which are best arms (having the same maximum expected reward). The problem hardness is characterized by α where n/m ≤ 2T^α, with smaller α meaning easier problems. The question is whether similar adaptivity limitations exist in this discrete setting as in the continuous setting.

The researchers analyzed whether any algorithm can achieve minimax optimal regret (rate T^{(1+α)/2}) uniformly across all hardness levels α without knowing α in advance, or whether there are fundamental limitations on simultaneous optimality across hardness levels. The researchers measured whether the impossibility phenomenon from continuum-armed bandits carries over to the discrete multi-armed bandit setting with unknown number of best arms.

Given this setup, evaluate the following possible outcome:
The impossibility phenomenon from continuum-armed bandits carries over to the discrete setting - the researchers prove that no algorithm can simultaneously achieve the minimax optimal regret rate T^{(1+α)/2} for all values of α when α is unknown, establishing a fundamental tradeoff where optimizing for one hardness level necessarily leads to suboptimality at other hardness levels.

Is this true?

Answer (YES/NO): YES